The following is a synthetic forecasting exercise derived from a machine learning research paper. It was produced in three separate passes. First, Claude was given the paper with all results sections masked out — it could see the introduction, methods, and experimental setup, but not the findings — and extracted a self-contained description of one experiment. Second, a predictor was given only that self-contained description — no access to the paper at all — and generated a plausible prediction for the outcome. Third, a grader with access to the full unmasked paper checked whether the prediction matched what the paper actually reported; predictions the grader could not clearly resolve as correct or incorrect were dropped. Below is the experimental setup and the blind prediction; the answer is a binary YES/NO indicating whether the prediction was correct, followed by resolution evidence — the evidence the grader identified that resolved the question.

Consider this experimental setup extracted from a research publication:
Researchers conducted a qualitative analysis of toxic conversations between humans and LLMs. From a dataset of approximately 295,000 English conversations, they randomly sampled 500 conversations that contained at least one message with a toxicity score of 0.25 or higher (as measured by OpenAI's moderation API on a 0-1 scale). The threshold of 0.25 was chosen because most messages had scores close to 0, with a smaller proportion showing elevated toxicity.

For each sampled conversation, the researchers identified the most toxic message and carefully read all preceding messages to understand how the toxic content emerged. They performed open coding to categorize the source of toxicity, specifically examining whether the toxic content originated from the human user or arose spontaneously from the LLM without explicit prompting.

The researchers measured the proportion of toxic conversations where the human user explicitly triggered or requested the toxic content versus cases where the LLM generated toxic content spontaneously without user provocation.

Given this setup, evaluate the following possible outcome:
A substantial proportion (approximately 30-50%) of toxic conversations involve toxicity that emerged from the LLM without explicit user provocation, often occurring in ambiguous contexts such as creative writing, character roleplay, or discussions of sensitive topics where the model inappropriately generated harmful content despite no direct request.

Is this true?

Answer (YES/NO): NO